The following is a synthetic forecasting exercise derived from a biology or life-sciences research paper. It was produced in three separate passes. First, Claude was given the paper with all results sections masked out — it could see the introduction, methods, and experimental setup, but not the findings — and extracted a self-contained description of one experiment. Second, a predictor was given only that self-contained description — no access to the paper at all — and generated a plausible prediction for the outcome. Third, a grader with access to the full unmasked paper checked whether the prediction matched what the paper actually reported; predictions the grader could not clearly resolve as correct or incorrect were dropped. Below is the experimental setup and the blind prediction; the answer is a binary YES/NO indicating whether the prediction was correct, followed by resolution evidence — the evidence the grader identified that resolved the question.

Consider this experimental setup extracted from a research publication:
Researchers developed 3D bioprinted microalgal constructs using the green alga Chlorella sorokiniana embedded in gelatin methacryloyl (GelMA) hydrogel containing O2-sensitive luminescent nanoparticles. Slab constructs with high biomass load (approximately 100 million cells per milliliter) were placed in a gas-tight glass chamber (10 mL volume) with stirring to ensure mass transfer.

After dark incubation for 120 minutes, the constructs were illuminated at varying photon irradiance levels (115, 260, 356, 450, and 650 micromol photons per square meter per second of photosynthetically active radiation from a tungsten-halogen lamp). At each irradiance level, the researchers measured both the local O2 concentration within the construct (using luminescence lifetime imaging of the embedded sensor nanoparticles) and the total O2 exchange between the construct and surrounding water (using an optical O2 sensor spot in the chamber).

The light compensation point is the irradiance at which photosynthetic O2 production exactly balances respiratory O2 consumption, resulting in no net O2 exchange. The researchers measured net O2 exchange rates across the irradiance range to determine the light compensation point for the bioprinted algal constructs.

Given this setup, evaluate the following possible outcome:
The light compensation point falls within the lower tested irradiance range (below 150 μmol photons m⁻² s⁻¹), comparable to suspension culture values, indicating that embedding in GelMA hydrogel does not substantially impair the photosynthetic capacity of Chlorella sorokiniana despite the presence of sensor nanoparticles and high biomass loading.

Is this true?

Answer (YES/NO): NO